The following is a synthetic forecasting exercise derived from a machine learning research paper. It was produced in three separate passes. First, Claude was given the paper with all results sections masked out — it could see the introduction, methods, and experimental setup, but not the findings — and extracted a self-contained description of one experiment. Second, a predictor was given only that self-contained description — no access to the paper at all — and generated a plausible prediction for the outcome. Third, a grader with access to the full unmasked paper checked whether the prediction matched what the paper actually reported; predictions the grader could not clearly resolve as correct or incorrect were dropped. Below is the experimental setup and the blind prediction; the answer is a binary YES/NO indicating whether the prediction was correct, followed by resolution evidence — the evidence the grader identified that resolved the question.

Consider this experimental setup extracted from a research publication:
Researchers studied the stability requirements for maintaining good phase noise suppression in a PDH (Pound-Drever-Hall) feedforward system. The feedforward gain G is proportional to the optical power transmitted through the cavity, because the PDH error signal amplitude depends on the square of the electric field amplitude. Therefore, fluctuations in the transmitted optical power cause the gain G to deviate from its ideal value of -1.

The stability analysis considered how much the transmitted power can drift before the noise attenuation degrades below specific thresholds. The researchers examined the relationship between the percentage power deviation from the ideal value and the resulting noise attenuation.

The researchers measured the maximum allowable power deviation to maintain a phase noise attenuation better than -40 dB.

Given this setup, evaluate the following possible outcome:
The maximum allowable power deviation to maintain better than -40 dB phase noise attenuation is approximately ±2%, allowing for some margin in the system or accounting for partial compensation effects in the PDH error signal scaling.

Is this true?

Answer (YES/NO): NO